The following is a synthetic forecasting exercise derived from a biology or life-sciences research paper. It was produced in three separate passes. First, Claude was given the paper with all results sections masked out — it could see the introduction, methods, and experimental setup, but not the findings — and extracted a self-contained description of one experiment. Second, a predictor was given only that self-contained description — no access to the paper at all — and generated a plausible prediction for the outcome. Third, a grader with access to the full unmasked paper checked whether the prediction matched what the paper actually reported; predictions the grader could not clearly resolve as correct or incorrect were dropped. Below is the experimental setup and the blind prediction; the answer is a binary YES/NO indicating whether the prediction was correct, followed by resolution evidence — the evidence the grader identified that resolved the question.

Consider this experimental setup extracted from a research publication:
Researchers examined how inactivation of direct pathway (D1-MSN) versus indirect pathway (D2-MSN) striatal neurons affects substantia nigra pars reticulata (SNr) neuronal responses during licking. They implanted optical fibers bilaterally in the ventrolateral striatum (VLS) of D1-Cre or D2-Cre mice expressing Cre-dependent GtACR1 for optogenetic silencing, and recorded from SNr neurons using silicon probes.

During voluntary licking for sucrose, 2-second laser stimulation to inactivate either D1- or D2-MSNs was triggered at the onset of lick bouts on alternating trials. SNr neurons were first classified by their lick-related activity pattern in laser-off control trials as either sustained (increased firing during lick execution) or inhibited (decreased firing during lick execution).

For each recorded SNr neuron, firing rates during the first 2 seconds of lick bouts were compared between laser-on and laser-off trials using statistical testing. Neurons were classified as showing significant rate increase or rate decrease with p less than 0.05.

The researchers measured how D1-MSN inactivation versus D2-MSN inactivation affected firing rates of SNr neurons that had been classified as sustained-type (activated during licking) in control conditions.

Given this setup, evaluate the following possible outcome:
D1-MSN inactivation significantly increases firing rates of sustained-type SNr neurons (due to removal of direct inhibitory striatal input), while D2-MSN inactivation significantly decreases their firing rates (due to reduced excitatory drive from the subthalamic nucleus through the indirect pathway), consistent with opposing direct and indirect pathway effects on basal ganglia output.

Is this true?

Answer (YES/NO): NO